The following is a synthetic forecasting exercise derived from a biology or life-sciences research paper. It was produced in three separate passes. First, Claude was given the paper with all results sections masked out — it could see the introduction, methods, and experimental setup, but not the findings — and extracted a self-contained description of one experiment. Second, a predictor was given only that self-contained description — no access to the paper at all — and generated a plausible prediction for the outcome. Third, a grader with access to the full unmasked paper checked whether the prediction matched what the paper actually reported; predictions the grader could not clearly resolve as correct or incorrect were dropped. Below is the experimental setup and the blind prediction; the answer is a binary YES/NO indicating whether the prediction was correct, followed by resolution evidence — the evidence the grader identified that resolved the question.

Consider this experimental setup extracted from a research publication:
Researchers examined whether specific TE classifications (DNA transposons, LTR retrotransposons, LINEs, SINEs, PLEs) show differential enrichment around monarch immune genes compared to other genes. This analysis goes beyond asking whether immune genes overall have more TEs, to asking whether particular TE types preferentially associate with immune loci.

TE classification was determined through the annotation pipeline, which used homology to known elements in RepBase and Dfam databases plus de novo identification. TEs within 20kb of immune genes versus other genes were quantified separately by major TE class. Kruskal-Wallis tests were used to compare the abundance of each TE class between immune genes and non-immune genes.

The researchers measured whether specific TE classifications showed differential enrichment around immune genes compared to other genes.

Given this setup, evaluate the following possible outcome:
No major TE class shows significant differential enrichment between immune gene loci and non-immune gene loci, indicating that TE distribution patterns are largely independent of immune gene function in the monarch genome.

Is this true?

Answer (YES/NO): YES